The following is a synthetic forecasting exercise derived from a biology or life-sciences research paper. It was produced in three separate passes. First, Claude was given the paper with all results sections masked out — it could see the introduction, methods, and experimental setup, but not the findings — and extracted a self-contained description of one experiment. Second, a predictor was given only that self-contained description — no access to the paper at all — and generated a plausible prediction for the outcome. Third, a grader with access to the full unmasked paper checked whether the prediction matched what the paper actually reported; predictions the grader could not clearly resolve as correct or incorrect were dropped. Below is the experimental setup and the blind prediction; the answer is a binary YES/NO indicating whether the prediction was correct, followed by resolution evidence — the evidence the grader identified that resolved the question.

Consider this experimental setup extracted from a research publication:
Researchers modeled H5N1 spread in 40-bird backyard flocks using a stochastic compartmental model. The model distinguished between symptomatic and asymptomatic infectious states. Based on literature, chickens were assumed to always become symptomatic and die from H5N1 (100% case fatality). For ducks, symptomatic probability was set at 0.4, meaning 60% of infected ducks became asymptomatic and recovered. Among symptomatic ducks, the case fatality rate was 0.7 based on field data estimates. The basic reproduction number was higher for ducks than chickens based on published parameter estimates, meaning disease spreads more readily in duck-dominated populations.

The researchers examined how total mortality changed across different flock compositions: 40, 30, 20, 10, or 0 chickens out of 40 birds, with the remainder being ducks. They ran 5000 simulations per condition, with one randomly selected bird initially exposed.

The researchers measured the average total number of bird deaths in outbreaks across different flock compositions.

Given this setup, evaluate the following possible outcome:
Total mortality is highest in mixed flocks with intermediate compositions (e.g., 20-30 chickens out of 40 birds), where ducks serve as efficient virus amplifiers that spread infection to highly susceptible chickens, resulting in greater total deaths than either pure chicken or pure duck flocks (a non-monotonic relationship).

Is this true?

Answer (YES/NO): YES